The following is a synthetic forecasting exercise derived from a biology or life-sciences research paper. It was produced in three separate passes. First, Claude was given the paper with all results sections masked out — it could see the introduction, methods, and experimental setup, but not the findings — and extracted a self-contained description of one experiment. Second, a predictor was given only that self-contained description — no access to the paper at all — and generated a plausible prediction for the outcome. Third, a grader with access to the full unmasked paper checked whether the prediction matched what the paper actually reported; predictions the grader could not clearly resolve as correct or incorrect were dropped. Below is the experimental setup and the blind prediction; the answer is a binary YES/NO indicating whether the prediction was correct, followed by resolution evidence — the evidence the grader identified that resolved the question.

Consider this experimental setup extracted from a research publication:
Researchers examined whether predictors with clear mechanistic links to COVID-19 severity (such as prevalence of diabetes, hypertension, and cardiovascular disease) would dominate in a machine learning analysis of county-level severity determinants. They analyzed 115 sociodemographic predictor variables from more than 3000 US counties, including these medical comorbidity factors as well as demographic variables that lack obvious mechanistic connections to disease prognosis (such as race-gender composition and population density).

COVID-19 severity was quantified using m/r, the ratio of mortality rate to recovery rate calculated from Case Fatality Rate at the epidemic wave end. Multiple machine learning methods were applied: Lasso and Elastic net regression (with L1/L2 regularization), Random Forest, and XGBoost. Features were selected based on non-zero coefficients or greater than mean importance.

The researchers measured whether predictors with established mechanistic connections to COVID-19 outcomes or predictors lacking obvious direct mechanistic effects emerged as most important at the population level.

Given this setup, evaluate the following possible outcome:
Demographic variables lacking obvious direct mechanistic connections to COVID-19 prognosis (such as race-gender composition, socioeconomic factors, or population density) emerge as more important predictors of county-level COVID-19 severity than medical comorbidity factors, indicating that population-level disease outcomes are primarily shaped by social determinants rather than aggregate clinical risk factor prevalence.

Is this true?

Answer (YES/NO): YES